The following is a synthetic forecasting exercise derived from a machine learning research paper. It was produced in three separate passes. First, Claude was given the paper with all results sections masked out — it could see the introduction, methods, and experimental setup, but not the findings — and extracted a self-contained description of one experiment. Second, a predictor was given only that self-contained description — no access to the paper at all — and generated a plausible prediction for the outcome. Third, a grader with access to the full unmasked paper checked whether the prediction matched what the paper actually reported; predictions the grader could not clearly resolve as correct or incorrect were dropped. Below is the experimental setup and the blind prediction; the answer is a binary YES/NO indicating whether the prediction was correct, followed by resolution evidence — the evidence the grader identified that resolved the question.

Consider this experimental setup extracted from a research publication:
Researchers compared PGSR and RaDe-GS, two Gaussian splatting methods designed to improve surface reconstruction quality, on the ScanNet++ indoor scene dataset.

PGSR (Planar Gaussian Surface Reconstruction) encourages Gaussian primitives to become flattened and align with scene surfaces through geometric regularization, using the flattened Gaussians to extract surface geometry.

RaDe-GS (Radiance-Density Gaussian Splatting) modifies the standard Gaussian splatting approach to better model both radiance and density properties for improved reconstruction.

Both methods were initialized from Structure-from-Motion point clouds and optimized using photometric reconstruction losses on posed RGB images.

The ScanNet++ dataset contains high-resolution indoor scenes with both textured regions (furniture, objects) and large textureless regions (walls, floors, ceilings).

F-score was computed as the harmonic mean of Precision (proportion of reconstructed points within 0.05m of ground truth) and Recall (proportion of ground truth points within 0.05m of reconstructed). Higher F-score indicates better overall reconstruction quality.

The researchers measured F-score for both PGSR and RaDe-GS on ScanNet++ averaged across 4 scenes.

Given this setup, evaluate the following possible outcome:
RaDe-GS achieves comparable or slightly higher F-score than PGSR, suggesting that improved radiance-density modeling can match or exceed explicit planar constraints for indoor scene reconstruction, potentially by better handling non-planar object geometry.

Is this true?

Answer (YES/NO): NO